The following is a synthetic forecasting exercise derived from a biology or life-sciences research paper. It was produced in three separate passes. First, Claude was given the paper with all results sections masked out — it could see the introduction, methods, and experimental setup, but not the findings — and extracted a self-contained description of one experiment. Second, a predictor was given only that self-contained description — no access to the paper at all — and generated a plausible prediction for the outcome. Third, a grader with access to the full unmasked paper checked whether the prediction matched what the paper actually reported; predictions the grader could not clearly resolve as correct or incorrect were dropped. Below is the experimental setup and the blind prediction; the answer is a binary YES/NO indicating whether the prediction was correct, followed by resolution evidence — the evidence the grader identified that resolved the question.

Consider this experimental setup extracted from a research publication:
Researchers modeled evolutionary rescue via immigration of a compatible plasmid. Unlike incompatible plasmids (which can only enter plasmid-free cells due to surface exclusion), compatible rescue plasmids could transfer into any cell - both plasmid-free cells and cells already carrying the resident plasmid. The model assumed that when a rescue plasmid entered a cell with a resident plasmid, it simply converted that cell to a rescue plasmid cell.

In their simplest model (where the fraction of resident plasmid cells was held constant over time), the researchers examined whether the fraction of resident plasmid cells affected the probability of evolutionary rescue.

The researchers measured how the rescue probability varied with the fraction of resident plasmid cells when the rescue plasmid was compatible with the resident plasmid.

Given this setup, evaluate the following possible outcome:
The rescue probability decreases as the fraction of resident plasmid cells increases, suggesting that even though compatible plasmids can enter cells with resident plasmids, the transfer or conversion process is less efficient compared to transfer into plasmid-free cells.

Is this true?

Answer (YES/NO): NO